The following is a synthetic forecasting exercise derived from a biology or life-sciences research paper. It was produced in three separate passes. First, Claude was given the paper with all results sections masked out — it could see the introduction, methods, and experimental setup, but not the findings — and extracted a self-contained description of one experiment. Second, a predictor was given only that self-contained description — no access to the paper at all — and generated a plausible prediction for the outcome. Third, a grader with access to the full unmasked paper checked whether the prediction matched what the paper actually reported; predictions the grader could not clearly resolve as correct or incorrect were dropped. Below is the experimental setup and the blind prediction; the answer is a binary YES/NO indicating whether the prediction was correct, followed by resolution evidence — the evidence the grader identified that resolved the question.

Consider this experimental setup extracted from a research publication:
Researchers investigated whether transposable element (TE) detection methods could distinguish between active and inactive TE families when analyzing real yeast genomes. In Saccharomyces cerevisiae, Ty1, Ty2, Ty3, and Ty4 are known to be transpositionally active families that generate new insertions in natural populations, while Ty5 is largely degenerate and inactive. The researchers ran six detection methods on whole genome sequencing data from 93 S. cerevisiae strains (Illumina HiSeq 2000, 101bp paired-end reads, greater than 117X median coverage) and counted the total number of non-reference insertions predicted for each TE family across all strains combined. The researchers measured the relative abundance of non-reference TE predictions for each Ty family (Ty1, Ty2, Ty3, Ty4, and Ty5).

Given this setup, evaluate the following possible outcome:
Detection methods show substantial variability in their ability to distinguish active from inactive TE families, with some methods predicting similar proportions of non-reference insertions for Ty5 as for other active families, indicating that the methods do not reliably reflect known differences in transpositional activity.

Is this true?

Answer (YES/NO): NO